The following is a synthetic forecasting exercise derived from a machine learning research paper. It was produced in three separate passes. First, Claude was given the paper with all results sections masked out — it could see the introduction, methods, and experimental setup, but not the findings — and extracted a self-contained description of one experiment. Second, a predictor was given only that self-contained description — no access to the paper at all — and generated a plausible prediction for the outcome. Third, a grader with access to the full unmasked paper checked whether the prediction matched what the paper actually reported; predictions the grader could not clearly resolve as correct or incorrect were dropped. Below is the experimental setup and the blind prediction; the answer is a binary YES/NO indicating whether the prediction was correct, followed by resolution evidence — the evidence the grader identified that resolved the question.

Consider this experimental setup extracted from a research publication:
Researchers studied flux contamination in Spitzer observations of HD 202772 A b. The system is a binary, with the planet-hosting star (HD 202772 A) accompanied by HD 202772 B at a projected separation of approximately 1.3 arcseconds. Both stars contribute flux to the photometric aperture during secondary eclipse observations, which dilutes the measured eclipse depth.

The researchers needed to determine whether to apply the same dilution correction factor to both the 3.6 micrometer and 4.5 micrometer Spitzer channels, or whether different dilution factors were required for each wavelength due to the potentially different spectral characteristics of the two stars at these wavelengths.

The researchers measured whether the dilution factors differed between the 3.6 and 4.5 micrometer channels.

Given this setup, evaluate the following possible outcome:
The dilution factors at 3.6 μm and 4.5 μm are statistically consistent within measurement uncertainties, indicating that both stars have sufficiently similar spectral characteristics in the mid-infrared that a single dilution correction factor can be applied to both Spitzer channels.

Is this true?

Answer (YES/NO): YES